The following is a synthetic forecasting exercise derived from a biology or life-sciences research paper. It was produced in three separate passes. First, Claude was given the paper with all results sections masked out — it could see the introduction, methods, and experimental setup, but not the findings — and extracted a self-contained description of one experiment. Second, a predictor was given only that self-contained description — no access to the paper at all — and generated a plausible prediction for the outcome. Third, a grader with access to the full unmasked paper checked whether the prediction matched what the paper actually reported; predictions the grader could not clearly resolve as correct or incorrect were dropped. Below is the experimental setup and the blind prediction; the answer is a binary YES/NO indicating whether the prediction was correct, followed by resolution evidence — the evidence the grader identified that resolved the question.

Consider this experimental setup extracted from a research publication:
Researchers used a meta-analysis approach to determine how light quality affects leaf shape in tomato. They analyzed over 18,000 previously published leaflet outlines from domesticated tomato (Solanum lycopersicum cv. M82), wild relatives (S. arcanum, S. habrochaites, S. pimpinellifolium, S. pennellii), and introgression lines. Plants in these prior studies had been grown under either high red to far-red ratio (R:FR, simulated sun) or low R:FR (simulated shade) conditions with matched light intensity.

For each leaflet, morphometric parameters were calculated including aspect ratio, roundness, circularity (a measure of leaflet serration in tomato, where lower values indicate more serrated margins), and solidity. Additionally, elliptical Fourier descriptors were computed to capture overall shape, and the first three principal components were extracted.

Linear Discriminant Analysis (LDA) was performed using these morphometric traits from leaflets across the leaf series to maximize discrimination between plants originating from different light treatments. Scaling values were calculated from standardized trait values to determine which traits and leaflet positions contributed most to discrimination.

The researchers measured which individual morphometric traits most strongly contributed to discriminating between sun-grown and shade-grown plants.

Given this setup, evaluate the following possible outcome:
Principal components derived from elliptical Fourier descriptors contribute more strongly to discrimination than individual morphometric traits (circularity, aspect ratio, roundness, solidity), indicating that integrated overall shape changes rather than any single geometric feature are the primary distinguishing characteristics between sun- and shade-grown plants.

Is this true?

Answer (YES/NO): NO